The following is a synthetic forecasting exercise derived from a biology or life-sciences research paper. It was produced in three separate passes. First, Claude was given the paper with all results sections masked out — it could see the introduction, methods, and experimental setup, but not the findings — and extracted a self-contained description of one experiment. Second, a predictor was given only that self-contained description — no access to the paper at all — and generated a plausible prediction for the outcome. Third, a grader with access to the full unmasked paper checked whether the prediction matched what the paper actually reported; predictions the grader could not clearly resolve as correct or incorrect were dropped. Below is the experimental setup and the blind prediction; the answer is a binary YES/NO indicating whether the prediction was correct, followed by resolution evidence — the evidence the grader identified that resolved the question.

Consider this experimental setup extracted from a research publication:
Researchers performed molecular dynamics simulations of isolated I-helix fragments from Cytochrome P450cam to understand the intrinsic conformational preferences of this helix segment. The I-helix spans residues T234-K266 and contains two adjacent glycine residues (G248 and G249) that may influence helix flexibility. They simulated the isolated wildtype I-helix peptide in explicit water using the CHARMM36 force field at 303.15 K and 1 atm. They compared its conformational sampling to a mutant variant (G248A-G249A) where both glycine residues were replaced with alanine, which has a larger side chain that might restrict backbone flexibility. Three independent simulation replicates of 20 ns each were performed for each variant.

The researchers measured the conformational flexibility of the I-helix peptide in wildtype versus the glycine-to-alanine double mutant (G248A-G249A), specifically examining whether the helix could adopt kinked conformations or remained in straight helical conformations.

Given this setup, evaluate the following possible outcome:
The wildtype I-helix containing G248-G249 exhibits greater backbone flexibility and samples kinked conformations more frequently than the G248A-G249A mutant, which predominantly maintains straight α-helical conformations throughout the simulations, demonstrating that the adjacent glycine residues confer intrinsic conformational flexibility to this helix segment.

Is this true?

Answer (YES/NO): YES